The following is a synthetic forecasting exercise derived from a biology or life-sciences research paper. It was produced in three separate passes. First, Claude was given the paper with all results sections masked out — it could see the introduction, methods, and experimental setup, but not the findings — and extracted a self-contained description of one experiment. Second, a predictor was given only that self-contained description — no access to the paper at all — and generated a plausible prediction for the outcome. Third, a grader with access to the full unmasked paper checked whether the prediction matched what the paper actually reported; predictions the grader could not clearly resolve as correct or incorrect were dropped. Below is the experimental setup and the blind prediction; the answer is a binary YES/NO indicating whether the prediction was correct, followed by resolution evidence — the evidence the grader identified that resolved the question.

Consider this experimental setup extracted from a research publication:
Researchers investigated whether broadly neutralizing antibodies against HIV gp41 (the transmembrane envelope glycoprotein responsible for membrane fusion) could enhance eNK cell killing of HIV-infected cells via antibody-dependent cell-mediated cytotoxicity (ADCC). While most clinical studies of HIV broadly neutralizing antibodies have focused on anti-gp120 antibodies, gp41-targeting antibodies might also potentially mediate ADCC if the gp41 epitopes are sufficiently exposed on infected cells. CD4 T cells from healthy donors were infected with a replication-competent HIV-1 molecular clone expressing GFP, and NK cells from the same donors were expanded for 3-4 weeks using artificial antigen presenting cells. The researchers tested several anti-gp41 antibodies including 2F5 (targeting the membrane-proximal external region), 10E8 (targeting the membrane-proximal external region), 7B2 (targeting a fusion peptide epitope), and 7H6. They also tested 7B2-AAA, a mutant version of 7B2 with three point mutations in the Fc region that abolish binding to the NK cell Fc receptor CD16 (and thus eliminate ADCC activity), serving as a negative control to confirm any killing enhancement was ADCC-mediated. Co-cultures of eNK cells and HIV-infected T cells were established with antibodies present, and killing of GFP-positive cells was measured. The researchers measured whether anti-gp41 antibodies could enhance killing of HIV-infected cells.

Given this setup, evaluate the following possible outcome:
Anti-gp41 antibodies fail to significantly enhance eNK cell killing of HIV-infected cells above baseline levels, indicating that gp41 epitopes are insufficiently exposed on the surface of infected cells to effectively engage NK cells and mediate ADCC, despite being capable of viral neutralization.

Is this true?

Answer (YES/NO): NO